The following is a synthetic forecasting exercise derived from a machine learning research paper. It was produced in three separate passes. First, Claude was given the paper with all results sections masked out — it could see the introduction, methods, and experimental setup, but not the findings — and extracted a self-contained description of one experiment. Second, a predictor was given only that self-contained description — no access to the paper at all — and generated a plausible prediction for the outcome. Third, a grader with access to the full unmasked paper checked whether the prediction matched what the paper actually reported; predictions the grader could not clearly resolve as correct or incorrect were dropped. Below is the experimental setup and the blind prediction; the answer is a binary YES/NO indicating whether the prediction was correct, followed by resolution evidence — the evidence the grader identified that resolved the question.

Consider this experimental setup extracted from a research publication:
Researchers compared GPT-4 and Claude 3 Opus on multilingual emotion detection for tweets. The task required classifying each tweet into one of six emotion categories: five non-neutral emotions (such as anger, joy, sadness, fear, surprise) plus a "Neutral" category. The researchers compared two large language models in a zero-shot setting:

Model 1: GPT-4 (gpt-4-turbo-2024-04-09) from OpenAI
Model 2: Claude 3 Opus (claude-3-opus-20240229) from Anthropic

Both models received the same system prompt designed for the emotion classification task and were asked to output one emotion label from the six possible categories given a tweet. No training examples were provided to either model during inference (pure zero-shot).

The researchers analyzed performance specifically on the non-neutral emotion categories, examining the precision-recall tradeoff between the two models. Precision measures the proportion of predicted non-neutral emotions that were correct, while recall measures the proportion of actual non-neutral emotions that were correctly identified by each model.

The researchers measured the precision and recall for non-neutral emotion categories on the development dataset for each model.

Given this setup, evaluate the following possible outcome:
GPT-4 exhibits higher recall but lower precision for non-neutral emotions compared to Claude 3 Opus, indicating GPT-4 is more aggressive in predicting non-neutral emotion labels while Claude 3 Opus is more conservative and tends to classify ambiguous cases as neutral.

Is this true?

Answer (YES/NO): YES